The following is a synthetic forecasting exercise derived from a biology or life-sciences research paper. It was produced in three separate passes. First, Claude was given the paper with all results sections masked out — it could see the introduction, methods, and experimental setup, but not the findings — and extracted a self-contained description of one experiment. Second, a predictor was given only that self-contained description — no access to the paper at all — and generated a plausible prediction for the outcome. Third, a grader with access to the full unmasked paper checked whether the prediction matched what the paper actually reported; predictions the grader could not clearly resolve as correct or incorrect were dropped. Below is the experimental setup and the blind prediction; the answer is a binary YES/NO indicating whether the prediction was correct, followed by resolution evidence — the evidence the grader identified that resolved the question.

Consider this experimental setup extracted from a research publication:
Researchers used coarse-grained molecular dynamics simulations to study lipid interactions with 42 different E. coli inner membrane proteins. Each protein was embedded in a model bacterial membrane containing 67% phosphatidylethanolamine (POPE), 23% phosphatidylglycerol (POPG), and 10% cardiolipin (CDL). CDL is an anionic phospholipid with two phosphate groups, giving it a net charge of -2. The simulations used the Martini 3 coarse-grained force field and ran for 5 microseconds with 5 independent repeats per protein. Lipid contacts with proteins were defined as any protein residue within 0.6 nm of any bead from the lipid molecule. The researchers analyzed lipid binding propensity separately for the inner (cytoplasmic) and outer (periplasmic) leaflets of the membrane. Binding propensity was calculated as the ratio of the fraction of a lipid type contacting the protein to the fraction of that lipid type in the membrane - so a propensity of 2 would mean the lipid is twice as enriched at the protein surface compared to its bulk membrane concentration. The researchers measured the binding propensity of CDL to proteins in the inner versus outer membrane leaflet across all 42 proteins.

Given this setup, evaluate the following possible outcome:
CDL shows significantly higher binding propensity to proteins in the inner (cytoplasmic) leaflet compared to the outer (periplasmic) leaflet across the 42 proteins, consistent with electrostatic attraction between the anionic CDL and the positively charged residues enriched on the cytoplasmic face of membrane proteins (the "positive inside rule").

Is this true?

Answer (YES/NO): YES